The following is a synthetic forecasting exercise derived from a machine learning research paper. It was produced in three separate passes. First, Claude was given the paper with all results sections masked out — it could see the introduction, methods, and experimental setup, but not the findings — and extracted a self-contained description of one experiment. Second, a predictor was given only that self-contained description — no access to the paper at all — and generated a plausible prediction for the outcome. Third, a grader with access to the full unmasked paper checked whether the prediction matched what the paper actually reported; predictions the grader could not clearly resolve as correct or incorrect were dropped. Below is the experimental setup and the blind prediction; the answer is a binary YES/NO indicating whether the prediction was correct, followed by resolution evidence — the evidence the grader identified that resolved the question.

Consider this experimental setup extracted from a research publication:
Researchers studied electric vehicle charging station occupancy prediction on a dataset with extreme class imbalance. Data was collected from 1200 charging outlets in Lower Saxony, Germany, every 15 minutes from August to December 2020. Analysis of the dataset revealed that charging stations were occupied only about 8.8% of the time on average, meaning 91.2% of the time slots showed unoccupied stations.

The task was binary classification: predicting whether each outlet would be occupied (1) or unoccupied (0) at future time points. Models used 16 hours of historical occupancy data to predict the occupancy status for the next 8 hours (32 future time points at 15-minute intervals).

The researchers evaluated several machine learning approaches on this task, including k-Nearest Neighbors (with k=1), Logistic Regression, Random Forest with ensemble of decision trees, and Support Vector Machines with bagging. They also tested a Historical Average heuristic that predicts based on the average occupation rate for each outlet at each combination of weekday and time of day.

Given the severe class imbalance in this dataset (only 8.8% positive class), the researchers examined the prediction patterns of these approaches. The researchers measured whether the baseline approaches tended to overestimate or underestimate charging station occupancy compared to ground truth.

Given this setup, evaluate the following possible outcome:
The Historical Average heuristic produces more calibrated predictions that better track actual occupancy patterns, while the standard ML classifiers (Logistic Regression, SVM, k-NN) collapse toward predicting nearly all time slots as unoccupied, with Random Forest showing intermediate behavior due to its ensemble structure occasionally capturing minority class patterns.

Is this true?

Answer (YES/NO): NO